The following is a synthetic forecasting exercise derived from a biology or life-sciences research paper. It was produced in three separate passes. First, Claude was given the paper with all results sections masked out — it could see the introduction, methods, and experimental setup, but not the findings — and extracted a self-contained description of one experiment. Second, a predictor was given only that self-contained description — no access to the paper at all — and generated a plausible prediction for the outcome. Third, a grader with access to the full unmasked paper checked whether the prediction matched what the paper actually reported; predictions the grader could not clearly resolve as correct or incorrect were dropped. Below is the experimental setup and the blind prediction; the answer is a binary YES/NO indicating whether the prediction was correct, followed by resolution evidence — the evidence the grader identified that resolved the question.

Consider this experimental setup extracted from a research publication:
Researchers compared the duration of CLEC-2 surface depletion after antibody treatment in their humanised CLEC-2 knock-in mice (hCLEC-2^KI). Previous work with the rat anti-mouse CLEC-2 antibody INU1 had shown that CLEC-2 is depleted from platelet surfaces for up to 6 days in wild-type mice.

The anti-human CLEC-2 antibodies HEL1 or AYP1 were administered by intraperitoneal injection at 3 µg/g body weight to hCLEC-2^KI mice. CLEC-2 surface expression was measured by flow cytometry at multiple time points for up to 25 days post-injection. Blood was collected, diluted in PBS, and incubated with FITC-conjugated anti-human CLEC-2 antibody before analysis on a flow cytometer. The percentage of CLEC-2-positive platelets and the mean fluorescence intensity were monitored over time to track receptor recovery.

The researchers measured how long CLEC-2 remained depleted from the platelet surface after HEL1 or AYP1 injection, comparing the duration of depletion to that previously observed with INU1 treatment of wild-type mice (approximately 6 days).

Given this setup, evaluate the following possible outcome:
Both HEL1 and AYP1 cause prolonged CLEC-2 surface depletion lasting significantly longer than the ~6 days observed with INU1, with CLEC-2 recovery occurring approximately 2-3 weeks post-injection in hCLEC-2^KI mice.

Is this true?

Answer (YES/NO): YES